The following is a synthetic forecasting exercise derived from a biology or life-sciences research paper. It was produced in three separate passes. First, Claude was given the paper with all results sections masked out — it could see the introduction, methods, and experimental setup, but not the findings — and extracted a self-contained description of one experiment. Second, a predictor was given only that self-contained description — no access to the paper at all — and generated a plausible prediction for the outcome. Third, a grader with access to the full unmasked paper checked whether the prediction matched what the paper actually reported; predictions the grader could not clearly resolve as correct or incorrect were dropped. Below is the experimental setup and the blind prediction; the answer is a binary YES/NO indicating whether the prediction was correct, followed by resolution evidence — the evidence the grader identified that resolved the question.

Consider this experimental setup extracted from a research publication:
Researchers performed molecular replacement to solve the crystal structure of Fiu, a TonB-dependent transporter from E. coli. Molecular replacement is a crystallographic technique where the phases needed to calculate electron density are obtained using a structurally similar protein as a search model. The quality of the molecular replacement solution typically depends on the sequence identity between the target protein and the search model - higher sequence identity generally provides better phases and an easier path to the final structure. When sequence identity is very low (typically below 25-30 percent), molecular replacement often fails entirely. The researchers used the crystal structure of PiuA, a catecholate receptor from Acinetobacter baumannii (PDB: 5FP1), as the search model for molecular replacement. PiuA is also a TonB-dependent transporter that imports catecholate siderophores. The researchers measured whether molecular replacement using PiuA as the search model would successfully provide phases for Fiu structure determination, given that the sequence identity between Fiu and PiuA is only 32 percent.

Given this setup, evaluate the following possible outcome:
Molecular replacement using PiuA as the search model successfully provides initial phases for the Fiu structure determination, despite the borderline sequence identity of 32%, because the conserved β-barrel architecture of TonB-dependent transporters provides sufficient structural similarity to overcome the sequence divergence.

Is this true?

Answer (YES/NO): YES